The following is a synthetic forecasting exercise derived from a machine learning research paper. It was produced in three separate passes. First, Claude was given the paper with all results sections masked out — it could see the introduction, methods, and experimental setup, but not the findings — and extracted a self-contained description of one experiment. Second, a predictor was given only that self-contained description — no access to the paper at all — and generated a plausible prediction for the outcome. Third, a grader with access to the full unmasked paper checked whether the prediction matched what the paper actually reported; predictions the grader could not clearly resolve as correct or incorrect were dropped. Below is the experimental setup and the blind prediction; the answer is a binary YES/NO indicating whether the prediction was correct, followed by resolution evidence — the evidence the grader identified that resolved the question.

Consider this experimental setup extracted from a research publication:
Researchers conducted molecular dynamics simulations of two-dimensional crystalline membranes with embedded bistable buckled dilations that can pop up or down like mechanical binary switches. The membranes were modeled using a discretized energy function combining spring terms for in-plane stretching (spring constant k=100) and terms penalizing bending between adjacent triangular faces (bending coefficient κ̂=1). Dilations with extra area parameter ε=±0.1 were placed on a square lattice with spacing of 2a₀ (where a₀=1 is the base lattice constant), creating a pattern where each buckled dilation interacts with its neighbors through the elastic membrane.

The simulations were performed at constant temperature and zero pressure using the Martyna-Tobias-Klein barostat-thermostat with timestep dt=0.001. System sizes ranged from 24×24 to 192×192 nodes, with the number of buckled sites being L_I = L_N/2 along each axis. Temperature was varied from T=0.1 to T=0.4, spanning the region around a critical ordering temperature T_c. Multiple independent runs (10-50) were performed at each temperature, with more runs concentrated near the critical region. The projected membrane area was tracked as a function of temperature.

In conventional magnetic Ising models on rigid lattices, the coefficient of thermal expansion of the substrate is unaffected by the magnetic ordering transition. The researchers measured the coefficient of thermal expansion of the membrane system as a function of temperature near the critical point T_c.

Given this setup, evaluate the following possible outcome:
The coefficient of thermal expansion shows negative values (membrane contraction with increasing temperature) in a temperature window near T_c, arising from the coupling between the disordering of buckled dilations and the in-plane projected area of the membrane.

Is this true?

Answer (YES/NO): NO